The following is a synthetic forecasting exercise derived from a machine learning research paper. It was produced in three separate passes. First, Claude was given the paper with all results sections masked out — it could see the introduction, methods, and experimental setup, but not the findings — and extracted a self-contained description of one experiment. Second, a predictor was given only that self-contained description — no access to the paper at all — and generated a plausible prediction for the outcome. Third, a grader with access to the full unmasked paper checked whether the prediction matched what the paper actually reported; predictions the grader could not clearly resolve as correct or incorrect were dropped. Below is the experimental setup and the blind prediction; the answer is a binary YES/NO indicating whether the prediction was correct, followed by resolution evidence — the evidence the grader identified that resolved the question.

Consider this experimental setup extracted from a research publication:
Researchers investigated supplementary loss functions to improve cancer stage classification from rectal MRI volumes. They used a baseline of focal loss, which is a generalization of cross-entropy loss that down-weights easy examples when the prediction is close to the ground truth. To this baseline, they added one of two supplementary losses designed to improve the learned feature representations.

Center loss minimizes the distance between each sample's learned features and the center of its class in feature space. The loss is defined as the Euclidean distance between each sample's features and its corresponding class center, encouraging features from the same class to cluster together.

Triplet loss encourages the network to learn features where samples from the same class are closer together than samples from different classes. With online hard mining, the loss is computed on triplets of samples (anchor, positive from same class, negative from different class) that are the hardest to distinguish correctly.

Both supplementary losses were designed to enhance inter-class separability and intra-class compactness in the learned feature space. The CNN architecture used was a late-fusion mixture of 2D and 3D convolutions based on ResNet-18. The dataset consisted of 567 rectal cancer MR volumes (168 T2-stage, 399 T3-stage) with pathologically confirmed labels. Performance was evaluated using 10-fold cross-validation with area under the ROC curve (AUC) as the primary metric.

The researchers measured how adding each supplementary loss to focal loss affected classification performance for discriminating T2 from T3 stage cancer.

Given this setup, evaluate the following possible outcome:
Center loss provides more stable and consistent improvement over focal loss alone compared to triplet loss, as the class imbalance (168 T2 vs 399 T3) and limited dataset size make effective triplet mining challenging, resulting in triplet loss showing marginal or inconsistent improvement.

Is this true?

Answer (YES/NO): NO